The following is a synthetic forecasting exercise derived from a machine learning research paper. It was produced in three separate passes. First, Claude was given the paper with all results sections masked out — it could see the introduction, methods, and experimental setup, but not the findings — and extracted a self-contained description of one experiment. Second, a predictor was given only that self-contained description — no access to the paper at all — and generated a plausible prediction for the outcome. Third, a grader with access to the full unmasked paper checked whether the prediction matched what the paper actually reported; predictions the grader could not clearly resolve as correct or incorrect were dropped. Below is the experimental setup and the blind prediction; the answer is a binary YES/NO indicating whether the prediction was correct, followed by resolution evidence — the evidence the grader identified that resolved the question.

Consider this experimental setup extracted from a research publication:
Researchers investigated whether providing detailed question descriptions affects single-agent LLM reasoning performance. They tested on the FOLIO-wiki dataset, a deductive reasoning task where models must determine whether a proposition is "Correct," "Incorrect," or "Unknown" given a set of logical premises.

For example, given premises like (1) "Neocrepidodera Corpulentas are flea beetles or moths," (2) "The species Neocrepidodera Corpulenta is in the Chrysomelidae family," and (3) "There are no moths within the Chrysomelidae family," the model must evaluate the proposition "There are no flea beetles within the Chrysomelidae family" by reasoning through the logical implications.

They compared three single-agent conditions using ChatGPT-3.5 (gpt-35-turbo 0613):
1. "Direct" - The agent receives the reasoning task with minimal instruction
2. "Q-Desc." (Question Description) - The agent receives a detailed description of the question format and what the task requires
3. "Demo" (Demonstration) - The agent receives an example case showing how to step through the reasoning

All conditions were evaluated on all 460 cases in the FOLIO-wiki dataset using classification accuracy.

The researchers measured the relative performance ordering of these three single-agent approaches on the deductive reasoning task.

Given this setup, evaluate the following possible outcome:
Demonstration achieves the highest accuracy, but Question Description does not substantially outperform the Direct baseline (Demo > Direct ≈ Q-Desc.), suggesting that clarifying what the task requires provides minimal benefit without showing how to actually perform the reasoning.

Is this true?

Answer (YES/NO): NO